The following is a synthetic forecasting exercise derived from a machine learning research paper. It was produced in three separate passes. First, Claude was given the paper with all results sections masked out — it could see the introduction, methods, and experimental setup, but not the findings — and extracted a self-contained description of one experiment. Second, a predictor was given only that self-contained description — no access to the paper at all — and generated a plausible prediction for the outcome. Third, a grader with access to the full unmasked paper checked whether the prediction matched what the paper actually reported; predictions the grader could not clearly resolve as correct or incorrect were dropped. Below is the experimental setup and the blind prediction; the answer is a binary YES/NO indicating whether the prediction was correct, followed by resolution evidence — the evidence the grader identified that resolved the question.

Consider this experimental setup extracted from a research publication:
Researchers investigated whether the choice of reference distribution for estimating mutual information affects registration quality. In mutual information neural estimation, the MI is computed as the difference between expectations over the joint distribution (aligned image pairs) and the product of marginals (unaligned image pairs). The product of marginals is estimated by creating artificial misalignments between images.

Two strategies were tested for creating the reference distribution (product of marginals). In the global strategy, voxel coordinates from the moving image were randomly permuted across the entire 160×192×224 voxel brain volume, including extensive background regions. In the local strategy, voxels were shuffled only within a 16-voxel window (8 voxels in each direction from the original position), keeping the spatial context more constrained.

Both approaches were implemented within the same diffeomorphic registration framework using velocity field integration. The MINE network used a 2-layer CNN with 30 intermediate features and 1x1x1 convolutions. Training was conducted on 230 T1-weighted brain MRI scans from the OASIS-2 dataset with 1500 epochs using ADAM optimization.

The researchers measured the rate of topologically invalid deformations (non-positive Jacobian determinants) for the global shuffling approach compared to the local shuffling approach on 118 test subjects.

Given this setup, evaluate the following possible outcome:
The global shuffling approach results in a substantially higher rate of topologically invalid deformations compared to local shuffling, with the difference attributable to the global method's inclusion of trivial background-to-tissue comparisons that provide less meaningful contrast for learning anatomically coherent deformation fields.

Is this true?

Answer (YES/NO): NO